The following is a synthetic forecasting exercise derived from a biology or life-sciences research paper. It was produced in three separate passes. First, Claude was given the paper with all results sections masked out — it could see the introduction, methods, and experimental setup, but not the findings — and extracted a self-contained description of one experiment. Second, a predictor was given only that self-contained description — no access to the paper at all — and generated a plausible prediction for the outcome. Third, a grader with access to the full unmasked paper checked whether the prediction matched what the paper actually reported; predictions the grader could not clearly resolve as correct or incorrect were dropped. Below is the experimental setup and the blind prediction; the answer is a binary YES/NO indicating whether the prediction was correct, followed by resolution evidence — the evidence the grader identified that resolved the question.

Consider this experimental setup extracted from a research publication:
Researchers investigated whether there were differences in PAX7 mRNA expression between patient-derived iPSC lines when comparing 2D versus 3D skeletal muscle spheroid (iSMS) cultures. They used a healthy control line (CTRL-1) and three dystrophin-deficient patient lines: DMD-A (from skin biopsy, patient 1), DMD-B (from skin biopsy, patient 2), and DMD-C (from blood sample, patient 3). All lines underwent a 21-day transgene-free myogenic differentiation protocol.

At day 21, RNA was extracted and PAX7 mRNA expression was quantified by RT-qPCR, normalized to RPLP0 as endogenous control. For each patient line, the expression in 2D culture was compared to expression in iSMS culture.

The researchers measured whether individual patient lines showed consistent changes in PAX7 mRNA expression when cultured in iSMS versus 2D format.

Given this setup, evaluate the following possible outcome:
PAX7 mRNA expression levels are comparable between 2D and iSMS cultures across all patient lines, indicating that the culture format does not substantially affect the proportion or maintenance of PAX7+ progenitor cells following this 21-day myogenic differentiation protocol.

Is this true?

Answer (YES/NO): NO